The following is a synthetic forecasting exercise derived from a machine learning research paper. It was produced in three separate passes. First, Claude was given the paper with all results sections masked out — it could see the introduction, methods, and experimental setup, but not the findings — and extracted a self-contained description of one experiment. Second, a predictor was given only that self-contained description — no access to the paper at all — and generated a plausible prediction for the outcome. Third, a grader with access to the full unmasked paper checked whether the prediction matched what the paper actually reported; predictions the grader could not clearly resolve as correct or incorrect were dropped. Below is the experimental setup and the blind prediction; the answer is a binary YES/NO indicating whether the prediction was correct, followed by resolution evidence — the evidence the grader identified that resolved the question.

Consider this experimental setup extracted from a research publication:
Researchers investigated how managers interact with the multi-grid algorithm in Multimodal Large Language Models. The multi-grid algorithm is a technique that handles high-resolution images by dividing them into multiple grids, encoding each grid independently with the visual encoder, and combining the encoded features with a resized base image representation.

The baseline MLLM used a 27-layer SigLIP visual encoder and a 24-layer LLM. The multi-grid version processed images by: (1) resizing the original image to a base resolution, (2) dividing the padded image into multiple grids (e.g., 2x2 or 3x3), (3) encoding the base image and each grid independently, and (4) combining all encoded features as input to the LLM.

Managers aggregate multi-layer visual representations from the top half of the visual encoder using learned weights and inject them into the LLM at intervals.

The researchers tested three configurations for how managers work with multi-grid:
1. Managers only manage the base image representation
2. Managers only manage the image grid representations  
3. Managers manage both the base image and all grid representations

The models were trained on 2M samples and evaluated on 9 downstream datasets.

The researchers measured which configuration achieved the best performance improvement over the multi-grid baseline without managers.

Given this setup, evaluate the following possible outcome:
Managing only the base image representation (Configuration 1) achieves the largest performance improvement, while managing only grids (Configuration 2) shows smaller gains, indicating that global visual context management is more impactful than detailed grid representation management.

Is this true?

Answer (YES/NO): NO